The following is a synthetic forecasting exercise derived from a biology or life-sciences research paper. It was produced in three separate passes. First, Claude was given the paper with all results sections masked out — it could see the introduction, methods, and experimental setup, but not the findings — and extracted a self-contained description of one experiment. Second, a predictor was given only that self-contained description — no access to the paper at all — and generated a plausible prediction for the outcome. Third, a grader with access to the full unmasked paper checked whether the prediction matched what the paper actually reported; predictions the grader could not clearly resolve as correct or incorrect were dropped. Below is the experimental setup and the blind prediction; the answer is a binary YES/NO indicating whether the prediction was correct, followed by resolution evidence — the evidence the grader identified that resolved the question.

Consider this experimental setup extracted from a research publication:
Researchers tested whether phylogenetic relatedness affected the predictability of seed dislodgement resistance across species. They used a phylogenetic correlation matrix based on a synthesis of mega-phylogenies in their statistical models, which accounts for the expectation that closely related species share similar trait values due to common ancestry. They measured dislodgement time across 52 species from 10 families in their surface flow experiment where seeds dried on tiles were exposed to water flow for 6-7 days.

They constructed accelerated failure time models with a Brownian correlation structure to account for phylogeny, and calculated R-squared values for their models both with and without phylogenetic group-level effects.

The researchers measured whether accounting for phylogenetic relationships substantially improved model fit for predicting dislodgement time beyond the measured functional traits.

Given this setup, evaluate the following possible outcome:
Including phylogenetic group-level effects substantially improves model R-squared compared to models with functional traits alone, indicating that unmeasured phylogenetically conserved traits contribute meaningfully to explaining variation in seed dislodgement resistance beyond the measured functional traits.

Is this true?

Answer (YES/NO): NO